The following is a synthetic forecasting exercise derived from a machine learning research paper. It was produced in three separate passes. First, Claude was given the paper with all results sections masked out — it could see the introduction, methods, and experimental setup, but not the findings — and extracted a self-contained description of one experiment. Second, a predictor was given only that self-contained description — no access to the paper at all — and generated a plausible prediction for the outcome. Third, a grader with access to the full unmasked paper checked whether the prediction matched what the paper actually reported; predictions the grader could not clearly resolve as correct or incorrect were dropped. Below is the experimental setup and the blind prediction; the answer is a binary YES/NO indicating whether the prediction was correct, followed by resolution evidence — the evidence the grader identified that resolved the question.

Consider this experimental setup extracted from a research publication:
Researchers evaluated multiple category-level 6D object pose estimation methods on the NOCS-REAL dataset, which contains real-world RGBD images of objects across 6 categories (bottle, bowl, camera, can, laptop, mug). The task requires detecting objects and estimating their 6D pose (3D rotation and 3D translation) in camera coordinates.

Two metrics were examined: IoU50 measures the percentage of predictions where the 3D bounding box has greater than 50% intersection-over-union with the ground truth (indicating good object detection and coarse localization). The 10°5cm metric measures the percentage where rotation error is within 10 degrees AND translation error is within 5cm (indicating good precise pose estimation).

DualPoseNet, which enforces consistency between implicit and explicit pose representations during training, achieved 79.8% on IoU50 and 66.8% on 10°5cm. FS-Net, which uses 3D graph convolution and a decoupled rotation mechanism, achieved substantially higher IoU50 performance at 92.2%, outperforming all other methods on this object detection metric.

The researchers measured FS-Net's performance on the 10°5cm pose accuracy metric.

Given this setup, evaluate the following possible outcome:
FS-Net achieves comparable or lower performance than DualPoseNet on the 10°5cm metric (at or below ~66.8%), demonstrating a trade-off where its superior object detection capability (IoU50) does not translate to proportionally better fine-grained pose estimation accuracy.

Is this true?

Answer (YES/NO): YES